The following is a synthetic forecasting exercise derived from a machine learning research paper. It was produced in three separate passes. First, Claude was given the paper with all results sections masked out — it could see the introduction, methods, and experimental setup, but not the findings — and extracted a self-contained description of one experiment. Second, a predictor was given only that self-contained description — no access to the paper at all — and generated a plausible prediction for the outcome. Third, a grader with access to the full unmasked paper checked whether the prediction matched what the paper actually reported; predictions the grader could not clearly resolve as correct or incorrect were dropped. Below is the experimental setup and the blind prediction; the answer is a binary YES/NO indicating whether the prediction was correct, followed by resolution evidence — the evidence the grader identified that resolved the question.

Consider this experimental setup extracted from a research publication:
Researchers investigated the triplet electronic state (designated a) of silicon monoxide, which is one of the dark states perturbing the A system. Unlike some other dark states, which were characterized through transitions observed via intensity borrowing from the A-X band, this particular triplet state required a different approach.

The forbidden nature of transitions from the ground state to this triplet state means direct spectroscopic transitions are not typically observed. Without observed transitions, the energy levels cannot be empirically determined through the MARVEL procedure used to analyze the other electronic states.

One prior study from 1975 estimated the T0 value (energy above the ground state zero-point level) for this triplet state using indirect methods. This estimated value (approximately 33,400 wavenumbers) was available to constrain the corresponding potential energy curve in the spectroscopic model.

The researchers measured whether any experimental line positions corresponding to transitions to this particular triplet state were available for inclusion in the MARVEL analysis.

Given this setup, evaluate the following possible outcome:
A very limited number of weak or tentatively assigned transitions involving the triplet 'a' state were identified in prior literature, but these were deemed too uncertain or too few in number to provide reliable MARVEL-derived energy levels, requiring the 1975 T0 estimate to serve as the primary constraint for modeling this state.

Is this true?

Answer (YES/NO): NO